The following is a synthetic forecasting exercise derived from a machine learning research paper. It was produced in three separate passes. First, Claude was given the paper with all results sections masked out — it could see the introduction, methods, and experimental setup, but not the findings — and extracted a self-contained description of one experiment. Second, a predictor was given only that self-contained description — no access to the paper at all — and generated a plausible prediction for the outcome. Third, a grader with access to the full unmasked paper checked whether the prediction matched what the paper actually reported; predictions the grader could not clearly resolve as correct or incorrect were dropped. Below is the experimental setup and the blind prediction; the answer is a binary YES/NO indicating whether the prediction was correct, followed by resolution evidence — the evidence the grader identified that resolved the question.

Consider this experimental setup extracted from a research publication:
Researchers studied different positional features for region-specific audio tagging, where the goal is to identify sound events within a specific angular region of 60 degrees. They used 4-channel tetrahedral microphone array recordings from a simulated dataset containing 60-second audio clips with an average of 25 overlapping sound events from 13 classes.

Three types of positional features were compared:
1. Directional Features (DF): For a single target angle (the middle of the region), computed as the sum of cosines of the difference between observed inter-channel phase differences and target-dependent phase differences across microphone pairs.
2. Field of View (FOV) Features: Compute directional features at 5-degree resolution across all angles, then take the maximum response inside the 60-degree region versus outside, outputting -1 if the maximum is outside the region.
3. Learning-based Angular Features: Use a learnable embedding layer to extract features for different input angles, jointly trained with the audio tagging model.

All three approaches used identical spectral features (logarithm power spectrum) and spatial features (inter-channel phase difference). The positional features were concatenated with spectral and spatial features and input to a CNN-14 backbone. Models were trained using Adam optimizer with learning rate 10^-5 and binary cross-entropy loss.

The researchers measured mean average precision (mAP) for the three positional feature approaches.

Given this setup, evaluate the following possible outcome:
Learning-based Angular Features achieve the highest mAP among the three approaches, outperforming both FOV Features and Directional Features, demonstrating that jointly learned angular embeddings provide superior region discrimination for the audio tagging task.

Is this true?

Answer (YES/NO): NO